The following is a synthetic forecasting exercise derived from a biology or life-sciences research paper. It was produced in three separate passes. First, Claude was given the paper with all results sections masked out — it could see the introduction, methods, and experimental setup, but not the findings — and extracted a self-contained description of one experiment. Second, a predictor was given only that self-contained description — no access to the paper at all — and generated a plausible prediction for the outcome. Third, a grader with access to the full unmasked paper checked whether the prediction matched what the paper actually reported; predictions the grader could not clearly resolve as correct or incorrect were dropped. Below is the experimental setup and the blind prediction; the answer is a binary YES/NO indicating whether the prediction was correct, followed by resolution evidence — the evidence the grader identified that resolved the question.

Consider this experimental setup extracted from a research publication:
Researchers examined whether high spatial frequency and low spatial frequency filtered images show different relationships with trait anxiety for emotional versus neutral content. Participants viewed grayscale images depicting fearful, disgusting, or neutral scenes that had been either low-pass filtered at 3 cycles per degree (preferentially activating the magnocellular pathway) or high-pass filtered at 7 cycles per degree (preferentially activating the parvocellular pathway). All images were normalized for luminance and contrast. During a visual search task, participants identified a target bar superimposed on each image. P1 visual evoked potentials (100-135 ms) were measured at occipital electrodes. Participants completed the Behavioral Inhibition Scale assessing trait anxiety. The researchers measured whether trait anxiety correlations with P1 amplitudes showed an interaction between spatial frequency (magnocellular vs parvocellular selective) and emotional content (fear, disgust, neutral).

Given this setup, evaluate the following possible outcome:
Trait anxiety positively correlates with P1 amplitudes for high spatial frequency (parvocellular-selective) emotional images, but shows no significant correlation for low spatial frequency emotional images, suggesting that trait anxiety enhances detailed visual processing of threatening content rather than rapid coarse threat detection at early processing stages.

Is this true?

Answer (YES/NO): NO